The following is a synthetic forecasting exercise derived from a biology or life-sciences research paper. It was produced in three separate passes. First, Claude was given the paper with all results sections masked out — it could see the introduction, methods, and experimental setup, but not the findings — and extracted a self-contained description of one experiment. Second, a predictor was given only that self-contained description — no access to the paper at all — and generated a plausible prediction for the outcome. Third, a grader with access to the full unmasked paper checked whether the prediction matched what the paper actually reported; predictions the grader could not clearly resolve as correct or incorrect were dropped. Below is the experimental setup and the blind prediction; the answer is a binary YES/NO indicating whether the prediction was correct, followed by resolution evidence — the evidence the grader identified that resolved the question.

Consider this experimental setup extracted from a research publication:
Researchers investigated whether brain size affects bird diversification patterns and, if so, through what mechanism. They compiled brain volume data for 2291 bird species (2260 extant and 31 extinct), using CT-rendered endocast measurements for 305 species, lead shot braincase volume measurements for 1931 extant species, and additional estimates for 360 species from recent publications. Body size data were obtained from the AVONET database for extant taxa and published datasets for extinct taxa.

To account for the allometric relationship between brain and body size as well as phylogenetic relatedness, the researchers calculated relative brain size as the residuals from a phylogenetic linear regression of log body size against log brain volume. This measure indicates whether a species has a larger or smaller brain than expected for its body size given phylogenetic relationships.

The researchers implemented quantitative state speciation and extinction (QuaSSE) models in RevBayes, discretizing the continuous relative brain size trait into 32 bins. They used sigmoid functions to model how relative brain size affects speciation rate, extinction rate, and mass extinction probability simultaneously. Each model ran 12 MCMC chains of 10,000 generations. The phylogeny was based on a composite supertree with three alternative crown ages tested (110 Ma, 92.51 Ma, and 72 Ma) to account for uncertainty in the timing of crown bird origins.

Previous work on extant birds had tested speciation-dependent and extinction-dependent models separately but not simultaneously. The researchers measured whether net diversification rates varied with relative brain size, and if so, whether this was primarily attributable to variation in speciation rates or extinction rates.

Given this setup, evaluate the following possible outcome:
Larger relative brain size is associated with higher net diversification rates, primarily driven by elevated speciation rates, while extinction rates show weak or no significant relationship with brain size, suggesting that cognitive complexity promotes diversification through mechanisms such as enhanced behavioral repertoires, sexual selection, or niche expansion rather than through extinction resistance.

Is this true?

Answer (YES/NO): NO